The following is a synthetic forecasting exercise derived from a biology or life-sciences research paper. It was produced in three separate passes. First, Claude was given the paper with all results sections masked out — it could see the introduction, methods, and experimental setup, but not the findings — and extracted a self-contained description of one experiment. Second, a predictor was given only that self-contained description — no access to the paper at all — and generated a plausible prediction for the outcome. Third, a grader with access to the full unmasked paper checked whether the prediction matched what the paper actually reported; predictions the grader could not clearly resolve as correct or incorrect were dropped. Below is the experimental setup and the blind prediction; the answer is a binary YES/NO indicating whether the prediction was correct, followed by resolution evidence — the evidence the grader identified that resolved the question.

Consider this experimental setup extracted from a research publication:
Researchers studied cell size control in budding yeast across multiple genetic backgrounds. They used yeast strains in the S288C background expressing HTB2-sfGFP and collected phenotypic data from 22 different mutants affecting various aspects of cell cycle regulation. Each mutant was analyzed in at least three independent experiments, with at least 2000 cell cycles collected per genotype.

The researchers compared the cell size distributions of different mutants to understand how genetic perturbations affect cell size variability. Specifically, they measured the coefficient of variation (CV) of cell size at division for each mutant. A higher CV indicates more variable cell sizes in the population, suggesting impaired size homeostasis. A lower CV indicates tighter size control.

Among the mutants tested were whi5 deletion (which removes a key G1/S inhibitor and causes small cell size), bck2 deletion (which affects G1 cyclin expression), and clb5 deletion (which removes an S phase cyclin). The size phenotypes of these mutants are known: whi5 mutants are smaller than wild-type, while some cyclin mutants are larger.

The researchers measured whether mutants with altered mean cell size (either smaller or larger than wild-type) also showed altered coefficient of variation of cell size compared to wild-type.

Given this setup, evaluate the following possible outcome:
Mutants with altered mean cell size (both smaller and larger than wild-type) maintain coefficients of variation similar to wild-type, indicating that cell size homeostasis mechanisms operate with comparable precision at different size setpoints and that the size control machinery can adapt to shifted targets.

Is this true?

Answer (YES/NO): NO